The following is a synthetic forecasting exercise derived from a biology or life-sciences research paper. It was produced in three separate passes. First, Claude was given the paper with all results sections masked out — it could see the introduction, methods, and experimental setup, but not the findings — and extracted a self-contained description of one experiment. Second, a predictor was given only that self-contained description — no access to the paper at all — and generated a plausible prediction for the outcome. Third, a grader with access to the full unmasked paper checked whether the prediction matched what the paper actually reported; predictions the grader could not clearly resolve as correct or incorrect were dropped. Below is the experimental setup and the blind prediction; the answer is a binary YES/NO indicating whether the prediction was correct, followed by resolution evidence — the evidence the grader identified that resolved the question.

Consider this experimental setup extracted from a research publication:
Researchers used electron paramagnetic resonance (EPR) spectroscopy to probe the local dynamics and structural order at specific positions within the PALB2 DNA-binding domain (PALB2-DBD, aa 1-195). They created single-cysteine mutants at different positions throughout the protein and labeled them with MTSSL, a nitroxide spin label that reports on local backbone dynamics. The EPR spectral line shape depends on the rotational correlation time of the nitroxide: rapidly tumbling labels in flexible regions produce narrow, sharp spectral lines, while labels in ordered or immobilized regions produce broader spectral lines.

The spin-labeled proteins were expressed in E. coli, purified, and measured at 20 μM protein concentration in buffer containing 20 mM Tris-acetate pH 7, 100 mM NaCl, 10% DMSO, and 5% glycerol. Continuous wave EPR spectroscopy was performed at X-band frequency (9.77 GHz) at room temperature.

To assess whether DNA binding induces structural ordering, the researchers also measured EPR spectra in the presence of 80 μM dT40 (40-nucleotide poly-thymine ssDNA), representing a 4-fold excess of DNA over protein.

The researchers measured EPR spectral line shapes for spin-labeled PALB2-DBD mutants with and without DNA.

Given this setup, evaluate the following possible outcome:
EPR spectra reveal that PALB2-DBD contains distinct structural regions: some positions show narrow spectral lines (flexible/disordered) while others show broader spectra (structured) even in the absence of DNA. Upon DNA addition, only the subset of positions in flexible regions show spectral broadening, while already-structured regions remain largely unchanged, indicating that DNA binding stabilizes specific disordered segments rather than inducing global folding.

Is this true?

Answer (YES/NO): NO